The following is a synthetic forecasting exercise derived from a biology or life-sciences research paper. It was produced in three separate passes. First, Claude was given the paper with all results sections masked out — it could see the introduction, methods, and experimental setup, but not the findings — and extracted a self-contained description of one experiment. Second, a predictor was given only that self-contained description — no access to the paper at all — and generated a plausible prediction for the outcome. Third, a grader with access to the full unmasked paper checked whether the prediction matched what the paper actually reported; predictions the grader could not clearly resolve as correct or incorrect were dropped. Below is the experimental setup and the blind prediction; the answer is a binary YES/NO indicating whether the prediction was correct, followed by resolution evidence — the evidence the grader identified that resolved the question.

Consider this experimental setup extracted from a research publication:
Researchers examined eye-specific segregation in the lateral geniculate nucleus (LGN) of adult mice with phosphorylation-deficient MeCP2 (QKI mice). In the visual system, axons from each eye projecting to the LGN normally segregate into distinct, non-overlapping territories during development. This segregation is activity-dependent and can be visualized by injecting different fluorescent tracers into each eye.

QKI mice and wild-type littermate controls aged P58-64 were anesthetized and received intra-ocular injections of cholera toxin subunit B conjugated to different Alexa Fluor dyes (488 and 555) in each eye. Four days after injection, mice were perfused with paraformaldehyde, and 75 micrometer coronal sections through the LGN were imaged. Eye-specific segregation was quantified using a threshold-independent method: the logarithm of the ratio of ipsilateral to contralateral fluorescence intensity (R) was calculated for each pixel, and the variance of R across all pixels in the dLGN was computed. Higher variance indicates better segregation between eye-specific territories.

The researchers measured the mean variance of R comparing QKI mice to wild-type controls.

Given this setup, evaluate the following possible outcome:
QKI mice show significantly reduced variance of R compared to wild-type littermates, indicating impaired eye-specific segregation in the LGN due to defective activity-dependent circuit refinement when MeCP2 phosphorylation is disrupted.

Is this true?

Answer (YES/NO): NO